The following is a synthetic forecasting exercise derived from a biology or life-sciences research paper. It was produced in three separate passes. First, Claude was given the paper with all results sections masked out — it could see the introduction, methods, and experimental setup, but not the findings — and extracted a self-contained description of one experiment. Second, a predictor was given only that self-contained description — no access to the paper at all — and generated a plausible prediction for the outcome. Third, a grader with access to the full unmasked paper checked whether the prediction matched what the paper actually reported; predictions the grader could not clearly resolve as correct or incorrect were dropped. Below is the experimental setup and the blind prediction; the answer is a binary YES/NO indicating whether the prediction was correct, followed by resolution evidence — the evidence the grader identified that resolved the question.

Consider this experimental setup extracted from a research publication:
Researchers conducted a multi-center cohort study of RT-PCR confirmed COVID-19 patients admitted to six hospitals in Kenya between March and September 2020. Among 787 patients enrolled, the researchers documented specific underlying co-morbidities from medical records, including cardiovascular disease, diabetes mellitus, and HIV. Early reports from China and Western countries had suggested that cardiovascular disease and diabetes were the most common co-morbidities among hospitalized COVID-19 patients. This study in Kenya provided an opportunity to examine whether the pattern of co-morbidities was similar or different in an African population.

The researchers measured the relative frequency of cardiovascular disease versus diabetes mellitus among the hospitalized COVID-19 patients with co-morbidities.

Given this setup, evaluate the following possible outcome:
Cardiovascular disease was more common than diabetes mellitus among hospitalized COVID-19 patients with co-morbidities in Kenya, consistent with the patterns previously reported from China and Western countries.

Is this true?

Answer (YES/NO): YES